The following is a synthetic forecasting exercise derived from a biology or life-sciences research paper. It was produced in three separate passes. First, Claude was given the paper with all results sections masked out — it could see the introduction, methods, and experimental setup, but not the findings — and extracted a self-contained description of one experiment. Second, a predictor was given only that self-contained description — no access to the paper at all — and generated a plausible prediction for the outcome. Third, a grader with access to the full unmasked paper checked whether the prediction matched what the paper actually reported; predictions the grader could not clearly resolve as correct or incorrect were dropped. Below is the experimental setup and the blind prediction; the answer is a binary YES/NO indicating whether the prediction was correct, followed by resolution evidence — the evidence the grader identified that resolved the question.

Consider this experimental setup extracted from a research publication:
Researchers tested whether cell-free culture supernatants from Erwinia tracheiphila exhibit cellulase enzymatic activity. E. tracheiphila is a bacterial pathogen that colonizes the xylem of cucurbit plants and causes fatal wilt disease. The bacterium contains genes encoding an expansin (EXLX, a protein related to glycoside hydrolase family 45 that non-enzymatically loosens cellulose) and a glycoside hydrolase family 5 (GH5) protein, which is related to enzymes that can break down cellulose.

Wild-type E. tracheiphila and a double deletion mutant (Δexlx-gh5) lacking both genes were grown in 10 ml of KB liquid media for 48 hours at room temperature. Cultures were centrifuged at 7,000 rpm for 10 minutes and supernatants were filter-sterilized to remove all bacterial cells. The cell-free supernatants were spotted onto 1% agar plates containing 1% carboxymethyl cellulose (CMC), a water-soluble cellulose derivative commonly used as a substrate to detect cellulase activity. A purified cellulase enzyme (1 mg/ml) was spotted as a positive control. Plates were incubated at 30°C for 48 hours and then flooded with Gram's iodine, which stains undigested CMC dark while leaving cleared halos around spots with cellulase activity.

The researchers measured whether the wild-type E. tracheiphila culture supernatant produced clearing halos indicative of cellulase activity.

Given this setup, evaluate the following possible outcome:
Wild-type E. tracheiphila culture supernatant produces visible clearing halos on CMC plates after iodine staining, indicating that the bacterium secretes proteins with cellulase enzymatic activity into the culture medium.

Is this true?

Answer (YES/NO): NO